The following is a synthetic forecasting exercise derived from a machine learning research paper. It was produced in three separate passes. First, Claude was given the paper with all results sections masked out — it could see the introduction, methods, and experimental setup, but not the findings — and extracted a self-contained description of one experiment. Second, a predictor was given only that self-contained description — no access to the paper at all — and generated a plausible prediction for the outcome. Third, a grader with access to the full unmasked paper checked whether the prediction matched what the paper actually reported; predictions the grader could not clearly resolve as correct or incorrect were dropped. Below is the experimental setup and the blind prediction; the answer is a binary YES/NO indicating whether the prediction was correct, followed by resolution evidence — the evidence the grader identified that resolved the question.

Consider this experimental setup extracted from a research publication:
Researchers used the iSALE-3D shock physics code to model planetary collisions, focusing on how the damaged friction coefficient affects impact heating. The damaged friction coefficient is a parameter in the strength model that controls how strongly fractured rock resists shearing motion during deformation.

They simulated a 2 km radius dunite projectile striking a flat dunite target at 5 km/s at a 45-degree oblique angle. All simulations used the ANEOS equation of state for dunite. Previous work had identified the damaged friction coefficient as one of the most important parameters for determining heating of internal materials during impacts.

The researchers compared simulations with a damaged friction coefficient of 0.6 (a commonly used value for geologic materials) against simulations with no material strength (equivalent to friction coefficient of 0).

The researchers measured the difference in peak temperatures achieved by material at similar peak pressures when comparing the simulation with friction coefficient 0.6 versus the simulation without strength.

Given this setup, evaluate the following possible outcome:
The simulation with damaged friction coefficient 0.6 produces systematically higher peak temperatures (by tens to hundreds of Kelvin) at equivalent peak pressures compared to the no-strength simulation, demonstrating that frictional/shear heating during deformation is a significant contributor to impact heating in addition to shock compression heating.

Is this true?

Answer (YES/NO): YES